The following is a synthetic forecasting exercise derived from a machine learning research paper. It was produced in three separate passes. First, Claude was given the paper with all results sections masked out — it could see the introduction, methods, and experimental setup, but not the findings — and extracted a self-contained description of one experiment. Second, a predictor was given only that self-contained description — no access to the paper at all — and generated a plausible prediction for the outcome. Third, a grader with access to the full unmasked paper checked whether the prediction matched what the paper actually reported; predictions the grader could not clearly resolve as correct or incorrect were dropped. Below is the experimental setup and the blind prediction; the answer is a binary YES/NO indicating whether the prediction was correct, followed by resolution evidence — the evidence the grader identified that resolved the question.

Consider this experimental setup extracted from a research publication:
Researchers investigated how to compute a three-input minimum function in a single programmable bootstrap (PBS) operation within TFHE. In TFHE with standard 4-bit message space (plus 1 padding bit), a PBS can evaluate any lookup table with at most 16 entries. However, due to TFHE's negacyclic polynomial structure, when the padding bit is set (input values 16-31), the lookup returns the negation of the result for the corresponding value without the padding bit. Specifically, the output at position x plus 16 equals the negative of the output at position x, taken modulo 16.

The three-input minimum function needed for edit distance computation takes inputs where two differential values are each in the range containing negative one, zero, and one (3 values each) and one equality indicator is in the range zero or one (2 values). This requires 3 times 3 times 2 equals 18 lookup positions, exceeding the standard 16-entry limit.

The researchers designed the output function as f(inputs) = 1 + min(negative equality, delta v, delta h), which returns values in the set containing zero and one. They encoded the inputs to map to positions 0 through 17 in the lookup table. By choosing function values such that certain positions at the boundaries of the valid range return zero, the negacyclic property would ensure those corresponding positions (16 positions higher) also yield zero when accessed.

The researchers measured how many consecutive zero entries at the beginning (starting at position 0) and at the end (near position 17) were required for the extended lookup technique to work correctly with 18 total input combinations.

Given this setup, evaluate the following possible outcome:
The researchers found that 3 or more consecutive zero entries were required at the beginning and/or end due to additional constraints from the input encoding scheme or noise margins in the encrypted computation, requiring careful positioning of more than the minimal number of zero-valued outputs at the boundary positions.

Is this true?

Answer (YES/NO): NO